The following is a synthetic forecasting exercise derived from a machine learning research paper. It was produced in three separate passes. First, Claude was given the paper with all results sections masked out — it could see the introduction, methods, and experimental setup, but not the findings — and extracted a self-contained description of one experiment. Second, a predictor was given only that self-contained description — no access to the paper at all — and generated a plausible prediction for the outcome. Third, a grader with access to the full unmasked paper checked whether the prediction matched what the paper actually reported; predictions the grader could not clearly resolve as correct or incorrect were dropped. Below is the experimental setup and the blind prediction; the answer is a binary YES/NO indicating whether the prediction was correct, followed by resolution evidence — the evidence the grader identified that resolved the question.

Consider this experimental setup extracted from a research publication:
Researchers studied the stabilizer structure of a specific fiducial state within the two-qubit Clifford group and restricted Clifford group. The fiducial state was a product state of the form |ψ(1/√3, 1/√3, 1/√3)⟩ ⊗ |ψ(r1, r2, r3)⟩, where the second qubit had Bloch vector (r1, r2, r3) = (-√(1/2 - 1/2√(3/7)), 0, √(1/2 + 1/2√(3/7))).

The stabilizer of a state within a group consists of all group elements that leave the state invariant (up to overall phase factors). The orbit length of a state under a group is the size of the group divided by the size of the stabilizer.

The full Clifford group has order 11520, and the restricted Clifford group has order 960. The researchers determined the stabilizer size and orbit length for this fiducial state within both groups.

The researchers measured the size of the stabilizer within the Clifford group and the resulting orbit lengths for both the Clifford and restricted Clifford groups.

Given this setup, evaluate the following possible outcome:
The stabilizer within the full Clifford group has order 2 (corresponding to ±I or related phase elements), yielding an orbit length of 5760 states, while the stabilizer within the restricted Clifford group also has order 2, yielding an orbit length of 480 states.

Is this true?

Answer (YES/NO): NO